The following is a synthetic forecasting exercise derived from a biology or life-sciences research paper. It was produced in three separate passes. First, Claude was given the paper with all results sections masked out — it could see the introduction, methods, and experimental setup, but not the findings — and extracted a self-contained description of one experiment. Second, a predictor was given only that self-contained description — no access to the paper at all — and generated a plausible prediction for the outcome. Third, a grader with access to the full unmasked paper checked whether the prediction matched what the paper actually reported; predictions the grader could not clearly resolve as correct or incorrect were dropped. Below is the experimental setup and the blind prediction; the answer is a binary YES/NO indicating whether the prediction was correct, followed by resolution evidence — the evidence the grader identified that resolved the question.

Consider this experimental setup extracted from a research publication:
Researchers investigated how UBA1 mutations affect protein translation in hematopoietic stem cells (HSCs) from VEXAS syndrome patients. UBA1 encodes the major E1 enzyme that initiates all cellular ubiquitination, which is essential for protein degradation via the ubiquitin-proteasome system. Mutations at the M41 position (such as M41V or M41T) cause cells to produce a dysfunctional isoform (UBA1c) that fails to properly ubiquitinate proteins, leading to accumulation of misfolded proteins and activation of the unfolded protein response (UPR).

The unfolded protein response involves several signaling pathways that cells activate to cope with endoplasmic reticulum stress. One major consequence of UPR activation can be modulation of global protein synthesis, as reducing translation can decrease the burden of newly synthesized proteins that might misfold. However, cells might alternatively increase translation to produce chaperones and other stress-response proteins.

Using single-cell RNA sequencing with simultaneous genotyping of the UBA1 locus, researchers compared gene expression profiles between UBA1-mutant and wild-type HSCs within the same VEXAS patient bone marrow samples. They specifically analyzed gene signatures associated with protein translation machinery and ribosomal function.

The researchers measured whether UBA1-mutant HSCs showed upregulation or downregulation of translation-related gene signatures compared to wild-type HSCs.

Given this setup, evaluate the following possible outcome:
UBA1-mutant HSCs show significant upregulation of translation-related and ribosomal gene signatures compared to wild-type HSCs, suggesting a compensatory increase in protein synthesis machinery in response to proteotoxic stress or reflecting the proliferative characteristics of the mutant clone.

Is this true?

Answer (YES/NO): NO